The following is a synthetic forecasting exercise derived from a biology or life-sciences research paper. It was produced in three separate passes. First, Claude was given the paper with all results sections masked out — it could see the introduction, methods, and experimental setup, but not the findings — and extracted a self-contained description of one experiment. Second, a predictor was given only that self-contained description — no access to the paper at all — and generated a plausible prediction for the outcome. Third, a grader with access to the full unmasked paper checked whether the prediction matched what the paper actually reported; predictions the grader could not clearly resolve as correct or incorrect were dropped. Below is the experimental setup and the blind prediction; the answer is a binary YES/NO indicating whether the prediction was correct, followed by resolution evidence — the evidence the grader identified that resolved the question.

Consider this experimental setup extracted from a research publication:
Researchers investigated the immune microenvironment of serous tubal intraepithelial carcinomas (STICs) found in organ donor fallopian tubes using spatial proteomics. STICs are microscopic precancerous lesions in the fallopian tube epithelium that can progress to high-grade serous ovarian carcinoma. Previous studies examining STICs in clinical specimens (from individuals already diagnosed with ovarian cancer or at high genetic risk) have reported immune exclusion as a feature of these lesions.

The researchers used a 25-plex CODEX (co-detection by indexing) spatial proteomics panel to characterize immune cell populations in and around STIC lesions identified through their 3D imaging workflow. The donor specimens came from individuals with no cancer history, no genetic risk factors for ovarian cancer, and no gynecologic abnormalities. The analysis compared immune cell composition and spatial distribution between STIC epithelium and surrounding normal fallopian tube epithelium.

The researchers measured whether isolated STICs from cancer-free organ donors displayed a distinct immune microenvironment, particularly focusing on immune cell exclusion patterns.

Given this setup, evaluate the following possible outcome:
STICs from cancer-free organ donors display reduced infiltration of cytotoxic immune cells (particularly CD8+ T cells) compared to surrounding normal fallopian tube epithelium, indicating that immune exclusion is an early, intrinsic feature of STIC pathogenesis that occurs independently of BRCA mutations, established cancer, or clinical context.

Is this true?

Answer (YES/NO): NO